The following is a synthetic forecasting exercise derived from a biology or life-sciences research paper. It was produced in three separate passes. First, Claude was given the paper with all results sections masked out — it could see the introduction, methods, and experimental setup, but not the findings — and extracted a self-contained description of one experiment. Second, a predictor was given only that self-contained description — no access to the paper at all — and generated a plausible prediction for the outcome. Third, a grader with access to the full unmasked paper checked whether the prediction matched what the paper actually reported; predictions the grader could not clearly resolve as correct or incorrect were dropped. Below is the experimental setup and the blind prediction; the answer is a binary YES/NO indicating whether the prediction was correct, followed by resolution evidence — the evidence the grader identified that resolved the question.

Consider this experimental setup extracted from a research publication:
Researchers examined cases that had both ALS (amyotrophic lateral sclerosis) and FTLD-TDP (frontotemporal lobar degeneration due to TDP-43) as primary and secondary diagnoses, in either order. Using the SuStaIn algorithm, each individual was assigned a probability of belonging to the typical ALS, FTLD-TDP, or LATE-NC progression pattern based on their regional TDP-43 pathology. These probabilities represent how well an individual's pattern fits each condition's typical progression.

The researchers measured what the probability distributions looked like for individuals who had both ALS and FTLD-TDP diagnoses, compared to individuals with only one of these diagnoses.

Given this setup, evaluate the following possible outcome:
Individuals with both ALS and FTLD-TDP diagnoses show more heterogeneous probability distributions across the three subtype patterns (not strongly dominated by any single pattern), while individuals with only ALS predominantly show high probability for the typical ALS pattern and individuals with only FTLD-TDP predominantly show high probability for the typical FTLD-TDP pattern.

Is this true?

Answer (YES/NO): YES